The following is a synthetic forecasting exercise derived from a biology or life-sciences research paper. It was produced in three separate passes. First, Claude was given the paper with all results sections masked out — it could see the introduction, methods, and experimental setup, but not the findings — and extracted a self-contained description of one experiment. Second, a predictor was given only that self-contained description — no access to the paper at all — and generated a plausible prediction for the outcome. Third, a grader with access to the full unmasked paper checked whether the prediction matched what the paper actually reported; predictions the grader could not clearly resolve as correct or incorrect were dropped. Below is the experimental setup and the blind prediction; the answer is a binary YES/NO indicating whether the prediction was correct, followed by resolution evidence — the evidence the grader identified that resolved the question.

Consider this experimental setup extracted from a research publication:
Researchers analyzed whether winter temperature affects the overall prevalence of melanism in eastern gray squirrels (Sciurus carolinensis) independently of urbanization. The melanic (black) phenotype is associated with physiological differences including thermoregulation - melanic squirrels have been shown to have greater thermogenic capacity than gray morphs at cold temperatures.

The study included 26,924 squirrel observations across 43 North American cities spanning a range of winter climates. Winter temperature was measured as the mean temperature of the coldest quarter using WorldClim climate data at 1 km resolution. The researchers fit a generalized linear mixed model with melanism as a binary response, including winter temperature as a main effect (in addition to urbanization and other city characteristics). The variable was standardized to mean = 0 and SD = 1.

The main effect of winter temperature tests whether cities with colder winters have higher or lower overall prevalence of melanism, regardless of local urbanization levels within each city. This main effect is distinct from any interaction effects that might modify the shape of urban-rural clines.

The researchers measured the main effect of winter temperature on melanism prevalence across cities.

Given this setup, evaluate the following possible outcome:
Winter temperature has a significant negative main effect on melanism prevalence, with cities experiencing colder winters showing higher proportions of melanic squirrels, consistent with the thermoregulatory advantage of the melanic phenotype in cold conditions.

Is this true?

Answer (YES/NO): YES